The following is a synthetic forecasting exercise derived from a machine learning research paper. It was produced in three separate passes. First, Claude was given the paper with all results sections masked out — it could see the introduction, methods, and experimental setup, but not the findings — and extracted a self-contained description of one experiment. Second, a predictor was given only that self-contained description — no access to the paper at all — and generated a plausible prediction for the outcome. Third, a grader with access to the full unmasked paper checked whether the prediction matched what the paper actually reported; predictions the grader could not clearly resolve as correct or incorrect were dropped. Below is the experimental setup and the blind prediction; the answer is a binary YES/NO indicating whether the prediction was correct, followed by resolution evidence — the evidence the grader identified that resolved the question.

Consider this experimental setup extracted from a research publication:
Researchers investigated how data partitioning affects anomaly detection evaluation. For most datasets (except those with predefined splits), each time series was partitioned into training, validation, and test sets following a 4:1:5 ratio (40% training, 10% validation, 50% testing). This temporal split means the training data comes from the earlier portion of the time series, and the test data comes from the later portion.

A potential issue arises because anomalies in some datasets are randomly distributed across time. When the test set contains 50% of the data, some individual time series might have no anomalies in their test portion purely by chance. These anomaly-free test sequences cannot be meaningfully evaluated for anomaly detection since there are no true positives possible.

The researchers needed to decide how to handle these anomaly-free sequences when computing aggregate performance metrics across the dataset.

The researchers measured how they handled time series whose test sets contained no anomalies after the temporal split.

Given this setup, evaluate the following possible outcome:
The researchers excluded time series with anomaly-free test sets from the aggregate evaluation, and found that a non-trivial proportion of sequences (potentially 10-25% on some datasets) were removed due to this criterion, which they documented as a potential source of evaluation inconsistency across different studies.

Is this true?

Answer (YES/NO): NO